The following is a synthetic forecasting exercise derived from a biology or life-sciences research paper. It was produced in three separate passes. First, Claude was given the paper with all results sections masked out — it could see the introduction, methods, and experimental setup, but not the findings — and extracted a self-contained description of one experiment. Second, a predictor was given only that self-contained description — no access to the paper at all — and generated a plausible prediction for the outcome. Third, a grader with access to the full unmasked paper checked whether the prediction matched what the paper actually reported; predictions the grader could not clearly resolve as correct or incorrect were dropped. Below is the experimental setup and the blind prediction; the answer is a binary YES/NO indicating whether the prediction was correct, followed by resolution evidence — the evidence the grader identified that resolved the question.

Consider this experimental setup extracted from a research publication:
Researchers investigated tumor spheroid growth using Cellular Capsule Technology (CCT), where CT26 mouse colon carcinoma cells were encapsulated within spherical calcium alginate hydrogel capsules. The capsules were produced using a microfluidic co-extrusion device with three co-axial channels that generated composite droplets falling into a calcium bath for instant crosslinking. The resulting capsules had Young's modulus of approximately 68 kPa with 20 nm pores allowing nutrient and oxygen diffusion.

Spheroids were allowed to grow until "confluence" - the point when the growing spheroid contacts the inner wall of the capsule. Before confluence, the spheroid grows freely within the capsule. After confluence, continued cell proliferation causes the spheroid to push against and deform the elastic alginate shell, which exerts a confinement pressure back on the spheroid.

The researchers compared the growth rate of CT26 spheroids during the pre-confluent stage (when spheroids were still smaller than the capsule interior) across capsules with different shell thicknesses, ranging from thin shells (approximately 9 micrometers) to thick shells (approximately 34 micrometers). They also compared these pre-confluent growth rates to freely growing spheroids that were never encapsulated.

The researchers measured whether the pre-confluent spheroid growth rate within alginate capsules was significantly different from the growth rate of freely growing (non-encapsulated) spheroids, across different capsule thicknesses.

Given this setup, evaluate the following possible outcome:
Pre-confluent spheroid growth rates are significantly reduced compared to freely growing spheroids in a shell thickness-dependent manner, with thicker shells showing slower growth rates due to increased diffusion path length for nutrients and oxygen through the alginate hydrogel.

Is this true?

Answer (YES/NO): NO